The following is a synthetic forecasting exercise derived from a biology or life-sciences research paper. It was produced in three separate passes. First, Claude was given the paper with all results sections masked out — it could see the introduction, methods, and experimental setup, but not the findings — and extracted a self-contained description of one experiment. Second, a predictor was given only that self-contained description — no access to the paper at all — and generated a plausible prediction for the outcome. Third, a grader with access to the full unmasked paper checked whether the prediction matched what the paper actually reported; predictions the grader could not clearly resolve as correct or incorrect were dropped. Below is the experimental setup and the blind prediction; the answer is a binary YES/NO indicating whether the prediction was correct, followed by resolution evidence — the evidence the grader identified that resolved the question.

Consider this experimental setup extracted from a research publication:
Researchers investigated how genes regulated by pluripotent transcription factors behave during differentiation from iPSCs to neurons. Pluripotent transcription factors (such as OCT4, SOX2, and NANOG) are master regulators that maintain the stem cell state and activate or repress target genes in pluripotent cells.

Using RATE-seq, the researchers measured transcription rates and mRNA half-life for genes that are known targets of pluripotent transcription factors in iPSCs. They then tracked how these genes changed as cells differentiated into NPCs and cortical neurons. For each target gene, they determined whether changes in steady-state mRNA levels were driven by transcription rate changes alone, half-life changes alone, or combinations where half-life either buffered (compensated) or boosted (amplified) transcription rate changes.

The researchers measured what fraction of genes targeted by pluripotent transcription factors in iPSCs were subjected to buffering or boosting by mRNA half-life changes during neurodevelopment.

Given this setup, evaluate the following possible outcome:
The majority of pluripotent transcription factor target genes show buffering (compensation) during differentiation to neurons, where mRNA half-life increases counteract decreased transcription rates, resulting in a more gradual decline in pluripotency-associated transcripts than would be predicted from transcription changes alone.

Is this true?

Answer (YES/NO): NO